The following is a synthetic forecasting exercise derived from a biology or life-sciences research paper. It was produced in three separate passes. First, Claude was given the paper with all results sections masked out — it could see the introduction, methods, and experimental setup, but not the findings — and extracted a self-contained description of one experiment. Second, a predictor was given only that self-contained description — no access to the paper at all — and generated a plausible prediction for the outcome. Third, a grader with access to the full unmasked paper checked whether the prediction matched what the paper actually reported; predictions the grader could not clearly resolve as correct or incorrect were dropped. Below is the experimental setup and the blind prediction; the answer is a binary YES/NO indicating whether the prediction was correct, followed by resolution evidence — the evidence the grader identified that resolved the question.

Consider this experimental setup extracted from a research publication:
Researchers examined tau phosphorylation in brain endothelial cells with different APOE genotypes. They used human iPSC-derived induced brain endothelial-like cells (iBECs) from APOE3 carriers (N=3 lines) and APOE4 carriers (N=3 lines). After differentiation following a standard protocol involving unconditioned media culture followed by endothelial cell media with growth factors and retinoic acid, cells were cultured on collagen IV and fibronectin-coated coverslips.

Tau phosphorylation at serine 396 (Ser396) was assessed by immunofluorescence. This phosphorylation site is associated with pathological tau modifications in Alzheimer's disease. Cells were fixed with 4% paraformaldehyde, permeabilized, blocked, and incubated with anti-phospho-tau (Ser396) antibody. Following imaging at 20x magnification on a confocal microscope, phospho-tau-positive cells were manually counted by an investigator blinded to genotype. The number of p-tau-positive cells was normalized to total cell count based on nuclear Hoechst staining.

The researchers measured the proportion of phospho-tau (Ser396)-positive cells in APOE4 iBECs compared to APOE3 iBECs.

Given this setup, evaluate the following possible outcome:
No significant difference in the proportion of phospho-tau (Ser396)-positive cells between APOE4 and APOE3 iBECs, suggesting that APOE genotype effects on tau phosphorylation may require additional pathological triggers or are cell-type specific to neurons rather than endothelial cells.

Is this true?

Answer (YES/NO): NO